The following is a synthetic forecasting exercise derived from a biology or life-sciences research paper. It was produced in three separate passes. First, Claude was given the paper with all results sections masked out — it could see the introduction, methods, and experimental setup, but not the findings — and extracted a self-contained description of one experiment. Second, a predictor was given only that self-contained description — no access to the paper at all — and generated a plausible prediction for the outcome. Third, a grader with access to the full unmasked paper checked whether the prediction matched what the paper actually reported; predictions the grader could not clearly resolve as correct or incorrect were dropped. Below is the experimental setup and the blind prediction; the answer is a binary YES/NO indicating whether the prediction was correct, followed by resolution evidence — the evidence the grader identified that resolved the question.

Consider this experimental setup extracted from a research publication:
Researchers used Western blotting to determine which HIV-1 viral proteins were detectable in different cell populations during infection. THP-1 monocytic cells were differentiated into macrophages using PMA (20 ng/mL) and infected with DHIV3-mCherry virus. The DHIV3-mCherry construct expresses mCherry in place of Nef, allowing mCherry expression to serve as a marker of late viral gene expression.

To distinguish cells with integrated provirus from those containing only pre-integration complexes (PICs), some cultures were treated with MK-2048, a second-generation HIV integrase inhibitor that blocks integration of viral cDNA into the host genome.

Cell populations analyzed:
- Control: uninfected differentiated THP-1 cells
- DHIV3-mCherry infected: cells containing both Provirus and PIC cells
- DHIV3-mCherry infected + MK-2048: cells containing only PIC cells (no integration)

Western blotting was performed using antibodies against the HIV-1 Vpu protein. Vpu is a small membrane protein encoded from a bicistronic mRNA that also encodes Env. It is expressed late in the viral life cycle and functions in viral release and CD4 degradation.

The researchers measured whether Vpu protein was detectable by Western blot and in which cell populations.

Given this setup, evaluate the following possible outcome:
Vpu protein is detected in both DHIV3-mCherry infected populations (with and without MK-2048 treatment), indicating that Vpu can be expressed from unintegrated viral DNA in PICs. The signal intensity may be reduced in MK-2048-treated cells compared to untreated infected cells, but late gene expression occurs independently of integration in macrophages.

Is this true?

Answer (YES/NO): NO